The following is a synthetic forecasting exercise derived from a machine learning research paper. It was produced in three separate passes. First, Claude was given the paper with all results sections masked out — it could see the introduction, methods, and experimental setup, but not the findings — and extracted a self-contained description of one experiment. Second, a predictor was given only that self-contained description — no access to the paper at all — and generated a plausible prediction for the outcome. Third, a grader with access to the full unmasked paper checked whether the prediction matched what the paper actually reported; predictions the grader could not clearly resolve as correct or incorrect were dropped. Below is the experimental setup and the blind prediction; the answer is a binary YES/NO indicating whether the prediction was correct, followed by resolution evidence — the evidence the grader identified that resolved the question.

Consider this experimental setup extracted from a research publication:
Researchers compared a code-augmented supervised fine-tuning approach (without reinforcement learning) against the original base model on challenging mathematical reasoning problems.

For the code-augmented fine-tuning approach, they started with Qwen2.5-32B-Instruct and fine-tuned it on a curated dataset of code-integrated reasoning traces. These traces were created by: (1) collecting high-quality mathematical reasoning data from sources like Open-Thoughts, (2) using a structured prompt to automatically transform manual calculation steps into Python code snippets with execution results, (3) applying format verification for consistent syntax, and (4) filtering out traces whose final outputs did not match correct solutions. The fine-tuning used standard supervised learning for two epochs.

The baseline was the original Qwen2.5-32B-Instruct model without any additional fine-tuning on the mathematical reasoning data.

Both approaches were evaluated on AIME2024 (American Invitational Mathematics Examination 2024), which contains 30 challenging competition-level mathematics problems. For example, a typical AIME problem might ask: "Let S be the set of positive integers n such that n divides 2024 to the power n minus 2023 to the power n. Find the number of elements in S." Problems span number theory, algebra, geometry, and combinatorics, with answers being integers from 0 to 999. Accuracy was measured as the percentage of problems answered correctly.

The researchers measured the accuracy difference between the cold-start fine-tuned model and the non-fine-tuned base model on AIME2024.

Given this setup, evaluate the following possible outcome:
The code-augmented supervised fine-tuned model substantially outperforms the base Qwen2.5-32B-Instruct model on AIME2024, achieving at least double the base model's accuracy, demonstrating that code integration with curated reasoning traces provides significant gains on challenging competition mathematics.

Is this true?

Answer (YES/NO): NO